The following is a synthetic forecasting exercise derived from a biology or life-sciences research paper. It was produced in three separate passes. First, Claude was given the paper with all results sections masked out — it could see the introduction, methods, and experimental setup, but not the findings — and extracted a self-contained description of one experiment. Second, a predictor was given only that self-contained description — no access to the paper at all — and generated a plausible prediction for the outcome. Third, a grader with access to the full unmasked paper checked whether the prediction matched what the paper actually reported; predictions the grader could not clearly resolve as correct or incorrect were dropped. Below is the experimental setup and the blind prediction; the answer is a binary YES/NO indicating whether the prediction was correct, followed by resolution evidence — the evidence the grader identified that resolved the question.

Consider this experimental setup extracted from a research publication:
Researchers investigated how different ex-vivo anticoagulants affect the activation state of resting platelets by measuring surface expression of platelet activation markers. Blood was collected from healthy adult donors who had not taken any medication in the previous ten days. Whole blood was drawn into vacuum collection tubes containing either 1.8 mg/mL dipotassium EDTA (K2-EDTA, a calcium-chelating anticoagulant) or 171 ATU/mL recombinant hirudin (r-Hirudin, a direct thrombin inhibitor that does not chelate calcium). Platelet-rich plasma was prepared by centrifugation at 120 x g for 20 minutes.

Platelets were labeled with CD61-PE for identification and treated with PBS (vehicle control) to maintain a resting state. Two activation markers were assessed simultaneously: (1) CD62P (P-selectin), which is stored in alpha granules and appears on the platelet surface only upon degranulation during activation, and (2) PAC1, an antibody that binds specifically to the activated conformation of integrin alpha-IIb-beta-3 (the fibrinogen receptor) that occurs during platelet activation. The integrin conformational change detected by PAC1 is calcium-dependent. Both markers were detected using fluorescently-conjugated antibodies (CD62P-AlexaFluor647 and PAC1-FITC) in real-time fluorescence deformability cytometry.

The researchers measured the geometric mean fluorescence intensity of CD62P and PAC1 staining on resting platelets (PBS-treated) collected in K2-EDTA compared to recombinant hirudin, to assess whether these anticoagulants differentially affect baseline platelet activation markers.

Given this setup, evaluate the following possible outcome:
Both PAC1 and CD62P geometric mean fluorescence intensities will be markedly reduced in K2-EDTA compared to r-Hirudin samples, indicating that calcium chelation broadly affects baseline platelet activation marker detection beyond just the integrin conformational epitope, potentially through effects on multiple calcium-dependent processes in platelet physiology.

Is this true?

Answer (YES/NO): NO